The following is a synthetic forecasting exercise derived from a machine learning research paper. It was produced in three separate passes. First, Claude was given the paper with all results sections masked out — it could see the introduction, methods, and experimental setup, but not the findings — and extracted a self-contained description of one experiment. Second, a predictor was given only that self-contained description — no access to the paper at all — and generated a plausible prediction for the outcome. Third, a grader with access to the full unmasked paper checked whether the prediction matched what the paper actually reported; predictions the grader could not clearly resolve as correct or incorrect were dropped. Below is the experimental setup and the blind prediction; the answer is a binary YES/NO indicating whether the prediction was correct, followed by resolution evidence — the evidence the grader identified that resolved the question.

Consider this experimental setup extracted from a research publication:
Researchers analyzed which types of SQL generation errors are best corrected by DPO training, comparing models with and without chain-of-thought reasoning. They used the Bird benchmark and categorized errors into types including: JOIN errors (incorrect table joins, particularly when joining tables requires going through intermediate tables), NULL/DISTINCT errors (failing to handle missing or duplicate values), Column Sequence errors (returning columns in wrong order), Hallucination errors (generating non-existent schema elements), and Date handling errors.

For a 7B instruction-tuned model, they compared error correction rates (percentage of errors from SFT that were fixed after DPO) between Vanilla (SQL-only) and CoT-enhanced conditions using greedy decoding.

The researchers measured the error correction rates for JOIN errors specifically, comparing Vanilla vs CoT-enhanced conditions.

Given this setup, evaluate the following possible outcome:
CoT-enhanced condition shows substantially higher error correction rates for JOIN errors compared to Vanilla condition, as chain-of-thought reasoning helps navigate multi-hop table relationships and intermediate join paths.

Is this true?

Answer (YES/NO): YES